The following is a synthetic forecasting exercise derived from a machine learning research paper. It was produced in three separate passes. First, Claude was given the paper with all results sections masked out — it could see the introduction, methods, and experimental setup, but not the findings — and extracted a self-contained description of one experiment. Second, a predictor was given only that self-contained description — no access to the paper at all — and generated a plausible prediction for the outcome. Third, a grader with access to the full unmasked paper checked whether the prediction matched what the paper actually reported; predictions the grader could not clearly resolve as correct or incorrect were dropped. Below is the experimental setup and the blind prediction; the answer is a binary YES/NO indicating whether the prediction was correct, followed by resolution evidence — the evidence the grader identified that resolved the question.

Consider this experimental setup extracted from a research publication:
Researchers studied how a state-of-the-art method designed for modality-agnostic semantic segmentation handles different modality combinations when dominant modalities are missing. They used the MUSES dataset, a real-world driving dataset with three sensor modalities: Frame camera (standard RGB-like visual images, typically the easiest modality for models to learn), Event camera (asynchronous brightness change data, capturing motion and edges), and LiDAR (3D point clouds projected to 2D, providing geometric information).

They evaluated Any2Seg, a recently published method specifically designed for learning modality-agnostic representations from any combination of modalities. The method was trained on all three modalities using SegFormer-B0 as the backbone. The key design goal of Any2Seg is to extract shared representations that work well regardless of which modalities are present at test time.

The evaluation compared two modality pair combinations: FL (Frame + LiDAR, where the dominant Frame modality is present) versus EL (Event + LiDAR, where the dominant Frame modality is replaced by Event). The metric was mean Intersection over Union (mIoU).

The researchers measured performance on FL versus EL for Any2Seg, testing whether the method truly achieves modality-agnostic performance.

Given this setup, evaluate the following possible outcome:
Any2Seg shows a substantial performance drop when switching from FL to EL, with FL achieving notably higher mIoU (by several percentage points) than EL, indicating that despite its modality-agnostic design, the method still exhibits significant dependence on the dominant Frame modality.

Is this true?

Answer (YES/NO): YES